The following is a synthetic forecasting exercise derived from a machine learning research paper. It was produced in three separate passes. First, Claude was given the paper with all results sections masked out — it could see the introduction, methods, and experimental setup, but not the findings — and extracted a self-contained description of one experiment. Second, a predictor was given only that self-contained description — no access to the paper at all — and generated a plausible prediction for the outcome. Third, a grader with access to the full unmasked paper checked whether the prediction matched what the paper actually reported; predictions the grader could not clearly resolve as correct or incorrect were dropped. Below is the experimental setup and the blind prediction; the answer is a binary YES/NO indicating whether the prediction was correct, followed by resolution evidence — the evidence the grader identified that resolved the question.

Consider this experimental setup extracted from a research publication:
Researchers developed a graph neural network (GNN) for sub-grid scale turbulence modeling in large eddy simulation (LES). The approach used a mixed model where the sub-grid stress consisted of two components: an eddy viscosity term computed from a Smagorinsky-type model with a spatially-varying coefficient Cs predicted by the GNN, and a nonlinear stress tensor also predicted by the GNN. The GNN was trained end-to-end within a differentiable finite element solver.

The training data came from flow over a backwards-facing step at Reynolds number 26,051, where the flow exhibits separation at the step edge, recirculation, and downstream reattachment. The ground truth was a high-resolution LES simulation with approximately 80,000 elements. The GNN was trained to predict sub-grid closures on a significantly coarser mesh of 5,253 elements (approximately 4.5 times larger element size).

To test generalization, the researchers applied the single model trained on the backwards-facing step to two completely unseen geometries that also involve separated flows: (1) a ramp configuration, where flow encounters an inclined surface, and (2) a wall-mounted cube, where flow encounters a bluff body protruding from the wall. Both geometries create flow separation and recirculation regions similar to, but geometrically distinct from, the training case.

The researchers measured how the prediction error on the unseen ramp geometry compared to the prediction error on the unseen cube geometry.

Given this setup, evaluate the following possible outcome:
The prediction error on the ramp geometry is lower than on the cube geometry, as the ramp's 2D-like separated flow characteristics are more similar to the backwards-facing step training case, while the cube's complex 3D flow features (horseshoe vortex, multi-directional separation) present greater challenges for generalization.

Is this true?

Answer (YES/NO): NO